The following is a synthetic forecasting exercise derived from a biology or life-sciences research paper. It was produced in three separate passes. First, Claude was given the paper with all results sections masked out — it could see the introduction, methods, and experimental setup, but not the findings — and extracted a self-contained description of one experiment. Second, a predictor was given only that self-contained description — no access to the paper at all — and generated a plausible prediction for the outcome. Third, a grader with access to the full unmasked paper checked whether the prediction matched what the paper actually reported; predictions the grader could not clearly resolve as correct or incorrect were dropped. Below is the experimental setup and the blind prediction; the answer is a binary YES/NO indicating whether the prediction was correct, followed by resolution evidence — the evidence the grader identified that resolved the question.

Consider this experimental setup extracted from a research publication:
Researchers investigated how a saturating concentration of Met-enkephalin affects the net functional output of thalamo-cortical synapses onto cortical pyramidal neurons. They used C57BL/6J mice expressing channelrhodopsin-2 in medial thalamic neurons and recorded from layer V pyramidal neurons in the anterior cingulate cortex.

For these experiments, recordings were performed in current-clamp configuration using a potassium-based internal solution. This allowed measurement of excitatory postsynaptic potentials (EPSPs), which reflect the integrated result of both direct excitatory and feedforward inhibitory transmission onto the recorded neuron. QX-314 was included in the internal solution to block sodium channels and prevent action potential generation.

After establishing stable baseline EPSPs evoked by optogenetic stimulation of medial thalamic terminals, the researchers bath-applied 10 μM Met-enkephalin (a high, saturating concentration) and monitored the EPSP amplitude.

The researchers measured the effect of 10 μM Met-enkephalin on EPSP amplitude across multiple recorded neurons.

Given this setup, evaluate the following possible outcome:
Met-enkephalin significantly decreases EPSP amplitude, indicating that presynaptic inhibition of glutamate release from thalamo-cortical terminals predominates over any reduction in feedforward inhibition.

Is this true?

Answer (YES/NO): NO